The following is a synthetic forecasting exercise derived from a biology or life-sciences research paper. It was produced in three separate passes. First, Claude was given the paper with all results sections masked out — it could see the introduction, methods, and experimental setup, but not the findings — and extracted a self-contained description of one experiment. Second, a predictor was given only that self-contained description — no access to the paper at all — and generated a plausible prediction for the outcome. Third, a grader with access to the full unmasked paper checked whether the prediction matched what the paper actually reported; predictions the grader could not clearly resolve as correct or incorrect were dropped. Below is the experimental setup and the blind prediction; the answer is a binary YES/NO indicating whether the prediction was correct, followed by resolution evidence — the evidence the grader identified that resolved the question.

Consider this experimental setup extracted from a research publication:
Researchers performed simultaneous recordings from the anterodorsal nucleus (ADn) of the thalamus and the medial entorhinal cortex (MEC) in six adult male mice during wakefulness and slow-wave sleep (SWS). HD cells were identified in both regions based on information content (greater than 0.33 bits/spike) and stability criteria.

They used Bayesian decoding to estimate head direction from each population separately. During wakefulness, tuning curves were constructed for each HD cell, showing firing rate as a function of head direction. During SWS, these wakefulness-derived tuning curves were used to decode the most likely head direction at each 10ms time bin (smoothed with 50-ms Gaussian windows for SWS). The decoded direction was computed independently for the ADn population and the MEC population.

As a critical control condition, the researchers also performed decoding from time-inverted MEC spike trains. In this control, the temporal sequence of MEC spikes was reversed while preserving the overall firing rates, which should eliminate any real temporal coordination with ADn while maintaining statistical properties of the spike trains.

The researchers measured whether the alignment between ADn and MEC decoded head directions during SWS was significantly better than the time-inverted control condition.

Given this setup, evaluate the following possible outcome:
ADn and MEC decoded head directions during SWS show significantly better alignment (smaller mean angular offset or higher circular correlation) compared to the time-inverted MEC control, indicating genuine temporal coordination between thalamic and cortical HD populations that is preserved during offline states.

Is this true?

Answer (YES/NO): YES